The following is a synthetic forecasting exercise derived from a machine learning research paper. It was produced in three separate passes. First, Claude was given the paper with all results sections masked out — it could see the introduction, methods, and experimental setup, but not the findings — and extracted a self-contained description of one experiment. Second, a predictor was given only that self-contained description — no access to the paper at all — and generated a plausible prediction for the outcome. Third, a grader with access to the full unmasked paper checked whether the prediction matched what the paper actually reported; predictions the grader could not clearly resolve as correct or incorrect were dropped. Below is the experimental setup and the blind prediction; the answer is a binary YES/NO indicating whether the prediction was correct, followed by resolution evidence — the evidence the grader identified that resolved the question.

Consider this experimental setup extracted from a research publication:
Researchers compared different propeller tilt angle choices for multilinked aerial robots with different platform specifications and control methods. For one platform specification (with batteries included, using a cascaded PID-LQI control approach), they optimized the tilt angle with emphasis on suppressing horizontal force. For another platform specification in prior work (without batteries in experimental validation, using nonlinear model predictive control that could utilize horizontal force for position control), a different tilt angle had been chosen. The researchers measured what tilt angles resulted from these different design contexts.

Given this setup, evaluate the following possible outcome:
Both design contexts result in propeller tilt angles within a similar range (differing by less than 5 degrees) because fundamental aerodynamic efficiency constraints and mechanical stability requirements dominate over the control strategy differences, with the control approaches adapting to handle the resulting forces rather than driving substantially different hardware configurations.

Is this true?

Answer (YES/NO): NO